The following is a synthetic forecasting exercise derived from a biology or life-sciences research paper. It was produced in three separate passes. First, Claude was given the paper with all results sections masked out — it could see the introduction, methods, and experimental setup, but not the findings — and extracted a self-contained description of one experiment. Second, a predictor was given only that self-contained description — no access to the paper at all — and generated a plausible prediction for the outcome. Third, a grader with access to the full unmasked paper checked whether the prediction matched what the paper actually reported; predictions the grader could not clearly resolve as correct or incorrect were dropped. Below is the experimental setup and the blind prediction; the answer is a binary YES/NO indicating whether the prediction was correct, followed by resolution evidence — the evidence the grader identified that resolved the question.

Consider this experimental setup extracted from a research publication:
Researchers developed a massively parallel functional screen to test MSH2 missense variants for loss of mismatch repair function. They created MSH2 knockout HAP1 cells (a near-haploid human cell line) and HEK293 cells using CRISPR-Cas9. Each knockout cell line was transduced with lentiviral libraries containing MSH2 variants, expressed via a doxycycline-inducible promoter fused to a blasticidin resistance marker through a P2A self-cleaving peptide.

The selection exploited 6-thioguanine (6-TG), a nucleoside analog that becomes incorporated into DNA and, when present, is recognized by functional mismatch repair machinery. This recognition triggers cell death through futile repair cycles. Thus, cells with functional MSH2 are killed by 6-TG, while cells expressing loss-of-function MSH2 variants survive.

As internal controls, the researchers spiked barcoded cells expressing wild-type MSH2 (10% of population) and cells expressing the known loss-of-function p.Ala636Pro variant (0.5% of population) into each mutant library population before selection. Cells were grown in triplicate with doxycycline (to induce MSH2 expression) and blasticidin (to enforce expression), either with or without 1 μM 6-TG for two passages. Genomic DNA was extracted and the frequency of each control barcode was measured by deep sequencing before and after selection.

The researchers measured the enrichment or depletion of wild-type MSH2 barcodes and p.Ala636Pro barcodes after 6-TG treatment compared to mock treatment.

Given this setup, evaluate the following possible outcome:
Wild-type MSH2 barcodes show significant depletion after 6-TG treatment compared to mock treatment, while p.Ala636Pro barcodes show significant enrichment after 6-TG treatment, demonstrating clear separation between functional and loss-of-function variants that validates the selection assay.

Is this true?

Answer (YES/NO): YES